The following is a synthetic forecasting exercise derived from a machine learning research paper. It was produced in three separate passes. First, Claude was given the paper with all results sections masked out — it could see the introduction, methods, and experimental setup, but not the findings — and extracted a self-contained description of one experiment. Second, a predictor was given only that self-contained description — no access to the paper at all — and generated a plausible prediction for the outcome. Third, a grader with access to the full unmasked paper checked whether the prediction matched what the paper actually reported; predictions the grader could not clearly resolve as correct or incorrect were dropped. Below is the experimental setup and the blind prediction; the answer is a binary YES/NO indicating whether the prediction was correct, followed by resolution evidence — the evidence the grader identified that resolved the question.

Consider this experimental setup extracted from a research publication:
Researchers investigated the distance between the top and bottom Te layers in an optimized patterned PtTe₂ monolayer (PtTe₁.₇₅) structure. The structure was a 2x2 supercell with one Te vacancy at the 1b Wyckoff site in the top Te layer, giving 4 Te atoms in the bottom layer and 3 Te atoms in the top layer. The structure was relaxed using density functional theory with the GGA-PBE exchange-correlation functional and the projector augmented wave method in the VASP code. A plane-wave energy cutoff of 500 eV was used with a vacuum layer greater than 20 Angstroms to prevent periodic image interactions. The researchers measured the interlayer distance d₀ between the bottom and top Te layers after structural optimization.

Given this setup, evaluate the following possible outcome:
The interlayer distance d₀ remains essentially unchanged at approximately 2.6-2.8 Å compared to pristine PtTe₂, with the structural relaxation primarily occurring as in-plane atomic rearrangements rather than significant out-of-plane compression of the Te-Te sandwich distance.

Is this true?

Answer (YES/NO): YES